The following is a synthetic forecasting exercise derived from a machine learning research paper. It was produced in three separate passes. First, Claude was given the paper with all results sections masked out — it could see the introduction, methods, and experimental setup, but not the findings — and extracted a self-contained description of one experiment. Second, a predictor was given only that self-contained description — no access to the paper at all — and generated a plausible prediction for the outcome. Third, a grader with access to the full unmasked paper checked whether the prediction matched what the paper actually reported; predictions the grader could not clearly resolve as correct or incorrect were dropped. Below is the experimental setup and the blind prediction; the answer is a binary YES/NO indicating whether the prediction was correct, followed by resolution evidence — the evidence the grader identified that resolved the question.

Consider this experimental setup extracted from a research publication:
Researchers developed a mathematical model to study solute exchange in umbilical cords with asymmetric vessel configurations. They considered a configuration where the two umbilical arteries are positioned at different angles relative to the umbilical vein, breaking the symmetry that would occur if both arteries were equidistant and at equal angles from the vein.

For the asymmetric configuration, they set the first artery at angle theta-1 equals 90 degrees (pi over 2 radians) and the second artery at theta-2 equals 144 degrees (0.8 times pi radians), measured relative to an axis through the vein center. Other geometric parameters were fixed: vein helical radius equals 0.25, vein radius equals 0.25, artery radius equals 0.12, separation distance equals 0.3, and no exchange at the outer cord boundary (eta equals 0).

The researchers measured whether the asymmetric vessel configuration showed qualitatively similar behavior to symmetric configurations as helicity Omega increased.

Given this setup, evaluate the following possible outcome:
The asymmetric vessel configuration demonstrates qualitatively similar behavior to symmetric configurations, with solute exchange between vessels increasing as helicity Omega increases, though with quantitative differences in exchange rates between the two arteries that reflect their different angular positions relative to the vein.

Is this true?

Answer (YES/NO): NO